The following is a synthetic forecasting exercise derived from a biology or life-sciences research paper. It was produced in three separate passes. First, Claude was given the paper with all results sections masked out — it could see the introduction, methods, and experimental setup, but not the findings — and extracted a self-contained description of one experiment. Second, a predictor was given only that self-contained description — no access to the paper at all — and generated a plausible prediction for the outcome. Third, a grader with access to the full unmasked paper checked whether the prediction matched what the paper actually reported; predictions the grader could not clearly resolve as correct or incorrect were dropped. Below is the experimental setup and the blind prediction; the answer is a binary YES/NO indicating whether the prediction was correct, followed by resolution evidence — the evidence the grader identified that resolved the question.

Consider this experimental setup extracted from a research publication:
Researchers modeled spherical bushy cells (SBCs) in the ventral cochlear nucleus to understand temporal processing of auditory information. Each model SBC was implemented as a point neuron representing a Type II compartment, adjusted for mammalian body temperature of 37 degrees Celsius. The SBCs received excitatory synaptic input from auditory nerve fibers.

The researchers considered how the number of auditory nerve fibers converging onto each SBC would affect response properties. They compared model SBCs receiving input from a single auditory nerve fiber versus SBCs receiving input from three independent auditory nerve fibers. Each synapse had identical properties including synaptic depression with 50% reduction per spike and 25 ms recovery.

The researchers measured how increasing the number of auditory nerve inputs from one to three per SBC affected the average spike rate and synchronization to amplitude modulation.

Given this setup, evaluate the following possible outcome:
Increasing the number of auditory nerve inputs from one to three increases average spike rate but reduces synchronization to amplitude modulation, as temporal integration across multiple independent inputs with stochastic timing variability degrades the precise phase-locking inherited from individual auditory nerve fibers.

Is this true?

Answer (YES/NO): YES